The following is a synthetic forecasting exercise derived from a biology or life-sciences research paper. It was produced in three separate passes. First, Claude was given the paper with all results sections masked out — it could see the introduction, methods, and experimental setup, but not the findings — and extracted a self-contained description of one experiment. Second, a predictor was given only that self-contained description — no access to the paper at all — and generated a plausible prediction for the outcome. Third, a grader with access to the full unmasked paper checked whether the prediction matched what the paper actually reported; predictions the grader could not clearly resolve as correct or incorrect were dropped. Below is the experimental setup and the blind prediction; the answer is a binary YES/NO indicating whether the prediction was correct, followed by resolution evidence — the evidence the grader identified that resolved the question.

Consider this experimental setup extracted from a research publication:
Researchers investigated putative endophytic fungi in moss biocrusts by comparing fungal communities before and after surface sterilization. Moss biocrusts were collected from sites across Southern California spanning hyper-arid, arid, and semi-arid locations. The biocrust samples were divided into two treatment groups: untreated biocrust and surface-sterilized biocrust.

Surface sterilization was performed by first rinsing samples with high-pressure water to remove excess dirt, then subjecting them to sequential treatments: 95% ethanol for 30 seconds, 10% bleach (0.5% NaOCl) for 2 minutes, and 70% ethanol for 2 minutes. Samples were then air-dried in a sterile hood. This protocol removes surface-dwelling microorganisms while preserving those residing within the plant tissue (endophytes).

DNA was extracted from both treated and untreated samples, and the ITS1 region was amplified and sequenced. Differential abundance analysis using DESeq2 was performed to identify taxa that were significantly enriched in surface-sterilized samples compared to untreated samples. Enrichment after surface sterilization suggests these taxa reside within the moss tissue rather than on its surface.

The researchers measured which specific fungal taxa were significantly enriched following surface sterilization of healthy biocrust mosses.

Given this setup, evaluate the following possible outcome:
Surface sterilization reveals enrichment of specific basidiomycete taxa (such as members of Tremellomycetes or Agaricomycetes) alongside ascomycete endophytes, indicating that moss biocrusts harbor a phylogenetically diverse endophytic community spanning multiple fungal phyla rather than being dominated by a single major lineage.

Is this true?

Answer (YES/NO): NO